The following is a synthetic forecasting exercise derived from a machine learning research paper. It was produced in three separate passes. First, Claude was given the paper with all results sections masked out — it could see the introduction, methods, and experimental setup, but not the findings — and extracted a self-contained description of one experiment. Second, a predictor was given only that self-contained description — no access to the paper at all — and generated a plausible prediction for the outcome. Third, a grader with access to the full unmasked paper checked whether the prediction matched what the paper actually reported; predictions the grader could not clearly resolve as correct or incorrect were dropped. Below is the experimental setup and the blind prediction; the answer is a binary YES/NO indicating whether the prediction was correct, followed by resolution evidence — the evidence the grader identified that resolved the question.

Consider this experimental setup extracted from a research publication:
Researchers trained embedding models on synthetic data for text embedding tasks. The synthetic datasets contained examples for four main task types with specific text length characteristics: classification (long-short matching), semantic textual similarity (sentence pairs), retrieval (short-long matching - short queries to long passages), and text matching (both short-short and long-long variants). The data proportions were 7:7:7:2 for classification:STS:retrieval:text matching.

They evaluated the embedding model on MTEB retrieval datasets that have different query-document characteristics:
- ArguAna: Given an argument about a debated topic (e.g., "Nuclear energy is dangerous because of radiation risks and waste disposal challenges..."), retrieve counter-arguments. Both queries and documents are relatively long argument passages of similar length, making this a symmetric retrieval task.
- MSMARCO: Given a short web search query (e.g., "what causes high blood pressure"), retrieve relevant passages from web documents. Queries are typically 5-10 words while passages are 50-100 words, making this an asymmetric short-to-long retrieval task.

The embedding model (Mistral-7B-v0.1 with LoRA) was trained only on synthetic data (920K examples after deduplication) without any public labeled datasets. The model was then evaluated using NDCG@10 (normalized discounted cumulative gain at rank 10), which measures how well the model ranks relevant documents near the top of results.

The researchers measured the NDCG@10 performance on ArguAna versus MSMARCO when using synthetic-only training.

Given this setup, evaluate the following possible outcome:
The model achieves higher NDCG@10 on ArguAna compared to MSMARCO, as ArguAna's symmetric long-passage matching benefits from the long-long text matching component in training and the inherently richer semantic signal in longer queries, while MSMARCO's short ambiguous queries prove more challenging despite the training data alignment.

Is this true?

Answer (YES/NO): YES